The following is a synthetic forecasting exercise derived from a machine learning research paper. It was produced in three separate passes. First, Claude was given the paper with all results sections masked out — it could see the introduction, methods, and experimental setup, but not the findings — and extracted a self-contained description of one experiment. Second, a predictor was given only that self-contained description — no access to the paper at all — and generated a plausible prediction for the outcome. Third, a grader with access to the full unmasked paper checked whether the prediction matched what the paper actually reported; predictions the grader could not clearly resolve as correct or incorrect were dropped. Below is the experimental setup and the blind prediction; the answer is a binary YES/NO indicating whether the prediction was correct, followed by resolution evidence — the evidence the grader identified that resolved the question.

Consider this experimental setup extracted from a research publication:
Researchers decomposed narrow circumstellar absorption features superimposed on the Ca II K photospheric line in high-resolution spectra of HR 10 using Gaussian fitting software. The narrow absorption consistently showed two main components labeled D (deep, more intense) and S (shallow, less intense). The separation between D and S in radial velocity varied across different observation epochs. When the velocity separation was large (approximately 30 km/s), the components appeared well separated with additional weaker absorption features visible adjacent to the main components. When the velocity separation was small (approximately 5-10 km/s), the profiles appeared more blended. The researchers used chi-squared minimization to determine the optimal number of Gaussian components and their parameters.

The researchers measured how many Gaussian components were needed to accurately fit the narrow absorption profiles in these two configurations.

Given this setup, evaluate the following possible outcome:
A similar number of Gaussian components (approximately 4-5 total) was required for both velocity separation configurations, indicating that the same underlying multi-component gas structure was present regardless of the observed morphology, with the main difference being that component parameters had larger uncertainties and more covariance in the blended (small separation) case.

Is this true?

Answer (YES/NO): NO